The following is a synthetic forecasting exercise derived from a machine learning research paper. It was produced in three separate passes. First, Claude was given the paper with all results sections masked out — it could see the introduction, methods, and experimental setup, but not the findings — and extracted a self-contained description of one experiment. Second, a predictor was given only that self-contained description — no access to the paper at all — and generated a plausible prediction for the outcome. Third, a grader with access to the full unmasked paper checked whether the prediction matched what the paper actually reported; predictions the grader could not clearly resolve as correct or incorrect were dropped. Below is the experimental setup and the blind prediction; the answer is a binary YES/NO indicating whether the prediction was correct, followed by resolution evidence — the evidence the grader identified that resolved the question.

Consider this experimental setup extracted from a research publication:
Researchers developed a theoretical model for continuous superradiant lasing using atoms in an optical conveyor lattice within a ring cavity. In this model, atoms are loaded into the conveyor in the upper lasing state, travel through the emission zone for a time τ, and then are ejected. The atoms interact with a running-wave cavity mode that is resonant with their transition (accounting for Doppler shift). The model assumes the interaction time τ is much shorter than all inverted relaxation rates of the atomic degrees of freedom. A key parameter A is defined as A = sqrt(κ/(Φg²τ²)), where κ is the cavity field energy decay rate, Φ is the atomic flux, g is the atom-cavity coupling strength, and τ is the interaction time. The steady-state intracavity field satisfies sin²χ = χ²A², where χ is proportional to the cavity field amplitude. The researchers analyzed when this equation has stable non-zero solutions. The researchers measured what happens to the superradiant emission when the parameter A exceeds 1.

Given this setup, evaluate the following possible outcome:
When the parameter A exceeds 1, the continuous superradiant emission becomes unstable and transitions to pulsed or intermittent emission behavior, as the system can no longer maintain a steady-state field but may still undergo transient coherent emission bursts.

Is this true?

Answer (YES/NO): NO